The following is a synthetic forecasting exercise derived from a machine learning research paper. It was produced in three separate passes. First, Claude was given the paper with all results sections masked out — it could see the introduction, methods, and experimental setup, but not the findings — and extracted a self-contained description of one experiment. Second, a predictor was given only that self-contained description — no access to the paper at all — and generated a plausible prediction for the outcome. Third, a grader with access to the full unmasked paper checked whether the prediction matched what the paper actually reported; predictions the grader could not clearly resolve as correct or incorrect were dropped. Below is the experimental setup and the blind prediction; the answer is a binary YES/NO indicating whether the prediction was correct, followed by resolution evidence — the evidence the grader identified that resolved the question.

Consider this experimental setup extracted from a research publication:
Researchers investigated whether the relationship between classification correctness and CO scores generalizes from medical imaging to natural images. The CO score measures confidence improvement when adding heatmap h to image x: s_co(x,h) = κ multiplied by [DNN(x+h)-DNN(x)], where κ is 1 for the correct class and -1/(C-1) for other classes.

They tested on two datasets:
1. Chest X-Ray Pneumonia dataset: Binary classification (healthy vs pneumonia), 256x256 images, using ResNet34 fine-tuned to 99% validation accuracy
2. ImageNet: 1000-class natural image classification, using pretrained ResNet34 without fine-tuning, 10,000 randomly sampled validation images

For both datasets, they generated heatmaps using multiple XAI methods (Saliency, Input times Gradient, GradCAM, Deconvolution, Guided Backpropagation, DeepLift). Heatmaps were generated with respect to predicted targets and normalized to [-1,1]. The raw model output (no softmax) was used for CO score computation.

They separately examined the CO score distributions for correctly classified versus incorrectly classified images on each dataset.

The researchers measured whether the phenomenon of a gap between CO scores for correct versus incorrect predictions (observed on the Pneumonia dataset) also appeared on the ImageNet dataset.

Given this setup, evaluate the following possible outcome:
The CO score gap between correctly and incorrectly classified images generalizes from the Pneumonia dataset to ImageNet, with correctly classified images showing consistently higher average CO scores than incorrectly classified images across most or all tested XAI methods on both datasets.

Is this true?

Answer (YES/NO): YES